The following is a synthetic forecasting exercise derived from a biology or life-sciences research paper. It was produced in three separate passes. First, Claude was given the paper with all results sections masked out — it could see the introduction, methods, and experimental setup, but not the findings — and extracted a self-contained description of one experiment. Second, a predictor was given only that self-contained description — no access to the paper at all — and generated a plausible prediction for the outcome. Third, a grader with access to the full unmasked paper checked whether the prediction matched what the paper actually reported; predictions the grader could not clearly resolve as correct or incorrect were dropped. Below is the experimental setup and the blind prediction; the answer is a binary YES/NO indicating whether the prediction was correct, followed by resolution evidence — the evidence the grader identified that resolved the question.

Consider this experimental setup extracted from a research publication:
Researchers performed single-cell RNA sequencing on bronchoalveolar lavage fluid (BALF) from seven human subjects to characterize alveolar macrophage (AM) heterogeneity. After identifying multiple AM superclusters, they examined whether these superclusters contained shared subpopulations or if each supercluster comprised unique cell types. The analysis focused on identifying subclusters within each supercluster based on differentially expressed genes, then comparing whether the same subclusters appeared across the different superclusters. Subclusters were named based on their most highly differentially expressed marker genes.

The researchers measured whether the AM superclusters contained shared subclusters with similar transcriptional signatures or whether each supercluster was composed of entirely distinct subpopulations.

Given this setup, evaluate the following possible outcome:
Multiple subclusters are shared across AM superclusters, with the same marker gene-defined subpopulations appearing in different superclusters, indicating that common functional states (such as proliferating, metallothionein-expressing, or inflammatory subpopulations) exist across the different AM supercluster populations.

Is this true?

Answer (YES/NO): NO